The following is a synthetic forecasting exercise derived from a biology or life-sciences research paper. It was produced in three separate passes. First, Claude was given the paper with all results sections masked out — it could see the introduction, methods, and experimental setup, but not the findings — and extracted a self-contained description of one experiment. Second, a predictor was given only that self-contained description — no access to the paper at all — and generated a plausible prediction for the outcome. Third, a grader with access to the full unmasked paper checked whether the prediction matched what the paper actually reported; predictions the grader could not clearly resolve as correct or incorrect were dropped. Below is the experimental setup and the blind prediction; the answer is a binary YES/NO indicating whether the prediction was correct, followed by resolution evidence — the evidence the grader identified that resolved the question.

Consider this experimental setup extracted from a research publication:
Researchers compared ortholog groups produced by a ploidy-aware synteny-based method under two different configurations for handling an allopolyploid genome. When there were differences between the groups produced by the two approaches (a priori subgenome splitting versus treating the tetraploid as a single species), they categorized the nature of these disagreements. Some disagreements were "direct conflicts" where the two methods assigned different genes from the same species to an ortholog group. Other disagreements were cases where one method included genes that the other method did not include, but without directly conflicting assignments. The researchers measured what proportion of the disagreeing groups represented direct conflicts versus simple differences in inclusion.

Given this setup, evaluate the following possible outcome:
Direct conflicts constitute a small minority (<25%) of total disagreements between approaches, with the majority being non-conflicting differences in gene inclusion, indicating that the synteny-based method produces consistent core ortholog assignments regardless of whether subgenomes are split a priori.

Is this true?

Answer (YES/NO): NO